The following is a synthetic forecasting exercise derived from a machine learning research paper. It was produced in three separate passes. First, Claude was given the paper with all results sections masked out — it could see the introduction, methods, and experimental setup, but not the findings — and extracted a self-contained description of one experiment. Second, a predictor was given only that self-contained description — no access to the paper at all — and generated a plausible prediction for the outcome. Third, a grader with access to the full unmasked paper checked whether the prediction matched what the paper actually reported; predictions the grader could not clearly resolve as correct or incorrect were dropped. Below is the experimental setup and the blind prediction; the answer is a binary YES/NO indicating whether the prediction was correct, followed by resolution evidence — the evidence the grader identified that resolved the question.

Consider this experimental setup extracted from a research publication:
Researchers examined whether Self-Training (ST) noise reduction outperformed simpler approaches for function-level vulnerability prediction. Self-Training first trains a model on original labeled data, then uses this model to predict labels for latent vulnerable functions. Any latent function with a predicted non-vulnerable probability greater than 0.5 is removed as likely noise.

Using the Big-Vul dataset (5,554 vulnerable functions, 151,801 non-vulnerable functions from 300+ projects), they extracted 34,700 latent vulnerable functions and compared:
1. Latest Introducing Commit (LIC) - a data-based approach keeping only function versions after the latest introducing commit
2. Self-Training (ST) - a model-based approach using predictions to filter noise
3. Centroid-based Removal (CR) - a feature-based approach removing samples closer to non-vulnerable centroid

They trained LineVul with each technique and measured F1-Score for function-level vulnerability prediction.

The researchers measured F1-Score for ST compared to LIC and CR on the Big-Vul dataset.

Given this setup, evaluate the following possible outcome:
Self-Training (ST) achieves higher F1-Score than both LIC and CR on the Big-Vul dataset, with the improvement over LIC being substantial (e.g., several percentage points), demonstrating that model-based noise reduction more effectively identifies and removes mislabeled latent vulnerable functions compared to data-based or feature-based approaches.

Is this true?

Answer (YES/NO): NO